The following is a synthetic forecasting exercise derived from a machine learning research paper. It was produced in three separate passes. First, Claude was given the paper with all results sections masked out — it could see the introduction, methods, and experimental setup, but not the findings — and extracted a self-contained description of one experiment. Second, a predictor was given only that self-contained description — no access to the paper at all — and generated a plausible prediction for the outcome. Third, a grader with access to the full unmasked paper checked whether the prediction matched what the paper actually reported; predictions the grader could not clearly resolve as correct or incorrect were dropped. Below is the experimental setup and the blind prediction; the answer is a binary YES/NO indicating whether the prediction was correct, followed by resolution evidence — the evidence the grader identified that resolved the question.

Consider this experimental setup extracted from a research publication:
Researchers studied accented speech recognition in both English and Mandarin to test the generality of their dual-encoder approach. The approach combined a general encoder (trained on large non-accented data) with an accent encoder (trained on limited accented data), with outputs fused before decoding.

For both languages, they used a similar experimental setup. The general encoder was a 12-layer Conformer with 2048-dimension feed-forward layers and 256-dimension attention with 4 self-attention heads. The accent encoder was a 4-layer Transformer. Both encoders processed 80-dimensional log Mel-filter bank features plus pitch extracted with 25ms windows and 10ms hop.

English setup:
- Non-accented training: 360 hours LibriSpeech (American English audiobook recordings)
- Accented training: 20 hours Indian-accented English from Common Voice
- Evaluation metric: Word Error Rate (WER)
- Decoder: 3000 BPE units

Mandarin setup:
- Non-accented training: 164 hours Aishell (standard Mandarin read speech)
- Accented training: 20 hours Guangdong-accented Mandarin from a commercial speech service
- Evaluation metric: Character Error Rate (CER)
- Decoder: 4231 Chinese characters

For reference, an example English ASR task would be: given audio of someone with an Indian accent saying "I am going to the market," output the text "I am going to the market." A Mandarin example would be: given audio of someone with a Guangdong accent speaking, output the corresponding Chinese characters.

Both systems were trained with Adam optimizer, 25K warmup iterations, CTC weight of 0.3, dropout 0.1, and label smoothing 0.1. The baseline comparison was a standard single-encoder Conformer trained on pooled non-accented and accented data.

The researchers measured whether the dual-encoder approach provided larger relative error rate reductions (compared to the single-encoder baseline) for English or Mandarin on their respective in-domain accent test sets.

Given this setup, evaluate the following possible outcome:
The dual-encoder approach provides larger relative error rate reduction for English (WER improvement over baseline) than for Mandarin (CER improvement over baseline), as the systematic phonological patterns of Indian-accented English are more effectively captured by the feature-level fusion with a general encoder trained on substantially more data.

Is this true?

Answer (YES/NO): NO